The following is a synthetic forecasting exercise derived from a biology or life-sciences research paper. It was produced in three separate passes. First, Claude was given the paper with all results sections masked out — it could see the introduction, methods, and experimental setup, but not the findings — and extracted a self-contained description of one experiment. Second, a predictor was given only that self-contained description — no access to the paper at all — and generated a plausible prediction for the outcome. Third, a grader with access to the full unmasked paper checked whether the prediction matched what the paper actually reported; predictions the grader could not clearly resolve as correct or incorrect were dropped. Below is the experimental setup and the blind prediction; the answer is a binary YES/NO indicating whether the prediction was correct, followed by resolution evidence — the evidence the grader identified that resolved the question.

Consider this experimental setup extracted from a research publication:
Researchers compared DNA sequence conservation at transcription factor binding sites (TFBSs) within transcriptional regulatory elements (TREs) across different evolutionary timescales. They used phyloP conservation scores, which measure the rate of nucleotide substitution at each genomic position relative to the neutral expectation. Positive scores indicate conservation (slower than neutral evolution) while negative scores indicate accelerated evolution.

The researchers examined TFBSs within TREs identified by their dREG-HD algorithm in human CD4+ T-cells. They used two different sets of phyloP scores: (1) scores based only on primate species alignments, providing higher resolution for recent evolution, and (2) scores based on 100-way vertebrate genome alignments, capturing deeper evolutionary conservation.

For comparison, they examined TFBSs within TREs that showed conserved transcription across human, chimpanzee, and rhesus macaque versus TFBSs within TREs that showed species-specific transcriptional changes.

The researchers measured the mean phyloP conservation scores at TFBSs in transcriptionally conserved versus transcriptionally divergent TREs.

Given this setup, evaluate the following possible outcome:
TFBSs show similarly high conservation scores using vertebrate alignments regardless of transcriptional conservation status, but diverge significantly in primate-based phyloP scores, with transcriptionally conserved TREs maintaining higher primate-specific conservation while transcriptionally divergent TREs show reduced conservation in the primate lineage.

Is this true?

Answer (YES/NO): NO